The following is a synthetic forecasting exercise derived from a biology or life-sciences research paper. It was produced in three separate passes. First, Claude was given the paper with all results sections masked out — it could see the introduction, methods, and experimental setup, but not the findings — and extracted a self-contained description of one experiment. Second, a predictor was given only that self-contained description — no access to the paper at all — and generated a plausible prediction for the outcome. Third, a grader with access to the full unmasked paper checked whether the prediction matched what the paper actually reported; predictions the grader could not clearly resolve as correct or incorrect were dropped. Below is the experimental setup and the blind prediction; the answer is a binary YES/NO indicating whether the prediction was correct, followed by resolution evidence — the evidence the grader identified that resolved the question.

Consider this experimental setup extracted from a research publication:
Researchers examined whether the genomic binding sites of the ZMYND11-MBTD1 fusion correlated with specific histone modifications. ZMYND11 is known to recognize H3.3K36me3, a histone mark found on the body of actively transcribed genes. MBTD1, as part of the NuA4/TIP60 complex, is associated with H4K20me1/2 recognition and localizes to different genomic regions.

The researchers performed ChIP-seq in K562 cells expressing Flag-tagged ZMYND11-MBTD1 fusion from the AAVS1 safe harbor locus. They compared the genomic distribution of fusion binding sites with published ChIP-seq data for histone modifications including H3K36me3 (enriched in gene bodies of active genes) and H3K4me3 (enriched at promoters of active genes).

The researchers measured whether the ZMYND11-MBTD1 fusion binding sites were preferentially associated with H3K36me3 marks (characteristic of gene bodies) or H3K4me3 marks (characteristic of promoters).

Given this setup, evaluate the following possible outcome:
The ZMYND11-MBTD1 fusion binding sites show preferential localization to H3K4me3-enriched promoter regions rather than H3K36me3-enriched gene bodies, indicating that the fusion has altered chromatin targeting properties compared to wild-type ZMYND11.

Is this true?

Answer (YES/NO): NO